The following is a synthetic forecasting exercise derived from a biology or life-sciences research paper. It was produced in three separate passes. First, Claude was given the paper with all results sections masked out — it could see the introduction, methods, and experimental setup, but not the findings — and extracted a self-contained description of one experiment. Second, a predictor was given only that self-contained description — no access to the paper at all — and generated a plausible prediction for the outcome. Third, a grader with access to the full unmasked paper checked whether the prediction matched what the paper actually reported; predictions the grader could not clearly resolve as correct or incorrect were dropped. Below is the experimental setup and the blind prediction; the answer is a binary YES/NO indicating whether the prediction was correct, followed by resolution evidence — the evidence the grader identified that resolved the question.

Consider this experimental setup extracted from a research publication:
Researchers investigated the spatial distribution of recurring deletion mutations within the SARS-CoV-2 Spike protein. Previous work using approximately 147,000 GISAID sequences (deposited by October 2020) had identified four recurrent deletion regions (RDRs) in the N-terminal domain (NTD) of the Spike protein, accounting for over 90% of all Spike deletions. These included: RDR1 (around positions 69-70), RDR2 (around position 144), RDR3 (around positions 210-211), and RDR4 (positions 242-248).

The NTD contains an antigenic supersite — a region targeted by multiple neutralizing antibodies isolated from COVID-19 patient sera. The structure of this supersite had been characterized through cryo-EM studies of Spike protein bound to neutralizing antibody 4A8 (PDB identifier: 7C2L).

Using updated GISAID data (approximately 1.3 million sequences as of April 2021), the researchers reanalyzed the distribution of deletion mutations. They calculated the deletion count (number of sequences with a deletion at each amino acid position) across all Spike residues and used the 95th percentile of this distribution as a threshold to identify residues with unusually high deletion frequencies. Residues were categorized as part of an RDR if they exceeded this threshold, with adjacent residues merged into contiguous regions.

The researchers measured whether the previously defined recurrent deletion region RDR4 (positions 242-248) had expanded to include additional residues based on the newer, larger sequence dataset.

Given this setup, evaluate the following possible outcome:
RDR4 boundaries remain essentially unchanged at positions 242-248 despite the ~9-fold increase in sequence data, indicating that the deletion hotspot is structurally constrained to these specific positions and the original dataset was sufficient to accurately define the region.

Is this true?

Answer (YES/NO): NO